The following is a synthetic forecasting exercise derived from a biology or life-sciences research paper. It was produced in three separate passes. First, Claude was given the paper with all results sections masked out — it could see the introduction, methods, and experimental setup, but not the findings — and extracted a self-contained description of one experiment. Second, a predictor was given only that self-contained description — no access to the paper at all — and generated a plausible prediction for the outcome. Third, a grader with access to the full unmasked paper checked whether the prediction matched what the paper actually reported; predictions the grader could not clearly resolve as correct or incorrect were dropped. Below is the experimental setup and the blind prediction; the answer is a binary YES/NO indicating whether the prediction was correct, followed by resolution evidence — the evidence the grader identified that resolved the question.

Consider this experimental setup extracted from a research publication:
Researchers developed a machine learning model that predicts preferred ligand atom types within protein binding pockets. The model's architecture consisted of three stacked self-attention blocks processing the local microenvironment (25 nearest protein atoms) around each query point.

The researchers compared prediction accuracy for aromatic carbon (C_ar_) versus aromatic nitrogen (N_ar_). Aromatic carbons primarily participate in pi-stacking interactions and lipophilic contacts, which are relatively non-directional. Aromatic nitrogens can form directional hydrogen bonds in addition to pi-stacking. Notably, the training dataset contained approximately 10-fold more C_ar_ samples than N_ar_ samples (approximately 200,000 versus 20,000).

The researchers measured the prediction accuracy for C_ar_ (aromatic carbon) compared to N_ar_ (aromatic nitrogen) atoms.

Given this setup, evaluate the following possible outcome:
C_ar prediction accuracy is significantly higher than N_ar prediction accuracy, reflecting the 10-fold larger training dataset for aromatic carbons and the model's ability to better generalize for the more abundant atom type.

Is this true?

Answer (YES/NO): NO